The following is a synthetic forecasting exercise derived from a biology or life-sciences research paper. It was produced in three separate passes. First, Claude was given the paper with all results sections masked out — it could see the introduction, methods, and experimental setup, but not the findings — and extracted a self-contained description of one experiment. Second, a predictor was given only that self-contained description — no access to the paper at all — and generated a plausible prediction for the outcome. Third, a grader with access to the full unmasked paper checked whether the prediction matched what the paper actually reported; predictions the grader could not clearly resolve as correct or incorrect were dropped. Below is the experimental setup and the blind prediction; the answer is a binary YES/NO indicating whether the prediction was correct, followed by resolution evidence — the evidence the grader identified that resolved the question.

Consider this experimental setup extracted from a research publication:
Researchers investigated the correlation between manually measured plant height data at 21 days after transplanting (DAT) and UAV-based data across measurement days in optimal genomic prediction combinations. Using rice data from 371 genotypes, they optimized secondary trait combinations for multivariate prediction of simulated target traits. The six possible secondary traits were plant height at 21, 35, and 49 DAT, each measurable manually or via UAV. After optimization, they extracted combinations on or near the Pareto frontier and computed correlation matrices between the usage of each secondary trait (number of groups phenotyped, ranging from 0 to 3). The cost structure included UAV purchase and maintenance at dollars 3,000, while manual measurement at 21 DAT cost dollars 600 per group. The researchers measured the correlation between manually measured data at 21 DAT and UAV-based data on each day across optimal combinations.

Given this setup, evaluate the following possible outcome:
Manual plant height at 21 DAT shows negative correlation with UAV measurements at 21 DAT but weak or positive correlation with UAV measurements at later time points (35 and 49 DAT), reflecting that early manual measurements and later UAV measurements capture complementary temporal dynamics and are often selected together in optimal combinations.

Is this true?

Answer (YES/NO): NO